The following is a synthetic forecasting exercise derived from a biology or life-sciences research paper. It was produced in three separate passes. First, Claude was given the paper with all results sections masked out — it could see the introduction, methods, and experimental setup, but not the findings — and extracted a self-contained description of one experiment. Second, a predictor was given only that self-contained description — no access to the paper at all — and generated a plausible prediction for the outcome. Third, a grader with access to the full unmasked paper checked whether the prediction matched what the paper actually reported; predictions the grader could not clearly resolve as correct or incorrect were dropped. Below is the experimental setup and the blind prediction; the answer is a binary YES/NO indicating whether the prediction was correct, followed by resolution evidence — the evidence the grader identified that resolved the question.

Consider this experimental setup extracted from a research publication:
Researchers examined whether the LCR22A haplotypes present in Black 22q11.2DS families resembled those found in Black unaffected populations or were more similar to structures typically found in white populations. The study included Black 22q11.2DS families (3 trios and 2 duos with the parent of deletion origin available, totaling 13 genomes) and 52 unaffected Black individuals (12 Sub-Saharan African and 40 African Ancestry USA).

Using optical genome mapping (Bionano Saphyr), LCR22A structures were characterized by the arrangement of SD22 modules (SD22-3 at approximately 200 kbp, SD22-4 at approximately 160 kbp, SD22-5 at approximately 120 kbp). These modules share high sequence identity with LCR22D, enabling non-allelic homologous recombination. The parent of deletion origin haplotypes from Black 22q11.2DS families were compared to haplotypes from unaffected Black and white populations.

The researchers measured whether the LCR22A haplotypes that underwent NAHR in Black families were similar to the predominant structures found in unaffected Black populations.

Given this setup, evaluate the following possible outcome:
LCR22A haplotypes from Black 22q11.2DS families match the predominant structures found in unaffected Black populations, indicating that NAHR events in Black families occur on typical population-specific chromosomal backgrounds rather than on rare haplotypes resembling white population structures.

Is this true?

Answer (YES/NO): NO